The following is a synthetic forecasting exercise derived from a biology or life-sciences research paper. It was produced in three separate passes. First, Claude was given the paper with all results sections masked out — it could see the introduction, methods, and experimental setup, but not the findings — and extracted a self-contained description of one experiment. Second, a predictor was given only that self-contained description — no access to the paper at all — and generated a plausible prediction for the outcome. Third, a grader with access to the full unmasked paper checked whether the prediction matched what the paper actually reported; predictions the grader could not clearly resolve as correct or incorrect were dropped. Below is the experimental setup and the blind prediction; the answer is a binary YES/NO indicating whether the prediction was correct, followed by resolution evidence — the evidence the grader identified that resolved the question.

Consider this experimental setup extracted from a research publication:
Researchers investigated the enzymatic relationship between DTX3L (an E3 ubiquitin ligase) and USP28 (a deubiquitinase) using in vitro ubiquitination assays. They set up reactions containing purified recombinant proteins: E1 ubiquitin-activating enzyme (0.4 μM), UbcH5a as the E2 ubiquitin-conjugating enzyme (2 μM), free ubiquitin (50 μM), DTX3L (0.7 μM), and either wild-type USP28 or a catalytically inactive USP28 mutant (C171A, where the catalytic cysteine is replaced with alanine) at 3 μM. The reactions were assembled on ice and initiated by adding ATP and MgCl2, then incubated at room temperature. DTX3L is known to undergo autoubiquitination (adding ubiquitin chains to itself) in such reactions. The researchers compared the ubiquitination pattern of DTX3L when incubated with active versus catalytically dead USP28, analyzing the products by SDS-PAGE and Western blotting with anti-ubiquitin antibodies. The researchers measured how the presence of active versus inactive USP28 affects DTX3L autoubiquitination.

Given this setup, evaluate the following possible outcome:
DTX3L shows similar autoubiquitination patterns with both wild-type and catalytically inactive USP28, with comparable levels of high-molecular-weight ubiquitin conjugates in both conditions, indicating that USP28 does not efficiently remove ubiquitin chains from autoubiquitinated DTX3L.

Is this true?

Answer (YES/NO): NO